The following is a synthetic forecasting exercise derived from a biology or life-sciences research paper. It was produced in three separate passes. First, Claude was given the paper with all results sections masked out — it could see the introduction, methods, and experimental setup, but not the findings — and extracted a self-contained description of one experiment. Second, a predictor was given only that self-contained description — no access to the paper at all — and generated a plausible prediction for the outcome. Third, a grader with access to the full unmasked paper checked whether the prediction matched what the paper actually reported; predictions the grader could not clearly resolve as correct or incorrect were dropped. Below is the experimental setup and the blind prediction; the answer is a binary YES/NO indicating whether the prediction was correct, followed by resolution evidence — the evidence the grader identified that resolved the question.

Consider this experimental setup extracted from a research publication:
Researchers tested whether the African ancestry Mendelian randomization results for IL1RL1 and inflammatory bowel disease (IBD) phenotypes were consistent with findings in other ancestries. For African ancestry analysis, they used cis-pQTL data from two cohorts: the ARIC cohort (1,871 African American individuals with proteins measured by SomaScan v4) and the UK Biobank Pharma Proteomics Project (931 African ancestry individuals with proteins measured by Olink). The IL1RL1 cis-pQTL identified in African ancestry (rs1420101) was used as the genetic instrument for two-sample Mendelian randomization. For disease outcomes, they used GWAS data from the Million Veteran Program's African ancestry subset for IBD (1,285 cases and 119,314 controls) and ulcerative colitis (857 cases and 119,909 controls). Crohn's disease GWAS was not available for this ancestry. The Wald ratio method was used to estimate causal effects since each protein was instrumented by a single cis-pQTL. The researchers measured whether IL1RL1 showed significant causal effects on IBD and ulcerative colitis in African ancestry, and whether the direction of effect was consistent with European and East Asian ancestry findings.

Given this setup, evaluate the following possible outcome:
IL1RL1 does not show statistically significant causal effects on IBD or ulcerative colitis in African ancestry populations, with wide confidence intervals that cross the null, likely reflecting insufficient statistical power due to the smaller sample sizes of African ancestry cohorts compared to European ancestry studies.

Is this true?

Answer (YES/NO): YES